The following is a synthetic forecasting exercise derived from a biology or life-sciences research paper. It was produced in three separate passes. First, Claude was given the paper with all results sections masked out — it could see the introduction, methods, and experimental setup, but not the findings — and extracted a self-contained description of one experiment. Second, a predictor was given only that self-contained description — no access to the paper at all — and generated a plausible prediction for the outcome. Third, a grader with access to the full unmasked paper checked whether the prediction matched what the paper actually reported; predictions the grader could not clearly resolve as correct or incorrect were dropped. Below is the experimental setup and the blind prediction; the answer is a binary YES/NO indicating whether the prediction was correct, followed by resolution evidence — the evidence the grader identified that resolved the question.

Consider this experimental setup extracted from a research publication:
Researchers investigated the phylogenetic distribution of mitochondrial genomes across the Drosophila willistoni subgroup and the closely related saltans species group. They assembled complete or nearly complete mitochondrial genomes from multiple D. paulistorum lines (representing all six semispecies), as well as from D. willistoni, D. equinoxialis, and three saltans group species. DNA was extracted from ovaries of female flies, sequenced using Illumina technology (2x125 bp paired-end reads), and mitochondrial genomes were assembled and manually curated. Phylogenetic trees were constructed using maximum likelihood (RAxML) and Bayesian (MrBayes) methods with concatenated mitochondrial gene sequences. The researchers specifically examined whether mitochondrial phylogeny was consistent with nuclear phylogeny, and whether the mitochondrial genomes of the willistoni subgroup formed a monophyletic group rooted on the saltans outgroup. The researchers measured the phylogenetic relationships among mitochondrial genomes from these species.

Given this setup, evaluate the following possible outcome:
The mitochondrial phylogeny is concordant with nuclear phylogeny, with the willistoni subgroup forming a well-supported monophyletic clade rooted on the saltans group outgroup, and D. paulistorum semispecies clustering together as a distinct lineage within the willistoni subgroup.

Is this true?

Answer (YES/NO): NO